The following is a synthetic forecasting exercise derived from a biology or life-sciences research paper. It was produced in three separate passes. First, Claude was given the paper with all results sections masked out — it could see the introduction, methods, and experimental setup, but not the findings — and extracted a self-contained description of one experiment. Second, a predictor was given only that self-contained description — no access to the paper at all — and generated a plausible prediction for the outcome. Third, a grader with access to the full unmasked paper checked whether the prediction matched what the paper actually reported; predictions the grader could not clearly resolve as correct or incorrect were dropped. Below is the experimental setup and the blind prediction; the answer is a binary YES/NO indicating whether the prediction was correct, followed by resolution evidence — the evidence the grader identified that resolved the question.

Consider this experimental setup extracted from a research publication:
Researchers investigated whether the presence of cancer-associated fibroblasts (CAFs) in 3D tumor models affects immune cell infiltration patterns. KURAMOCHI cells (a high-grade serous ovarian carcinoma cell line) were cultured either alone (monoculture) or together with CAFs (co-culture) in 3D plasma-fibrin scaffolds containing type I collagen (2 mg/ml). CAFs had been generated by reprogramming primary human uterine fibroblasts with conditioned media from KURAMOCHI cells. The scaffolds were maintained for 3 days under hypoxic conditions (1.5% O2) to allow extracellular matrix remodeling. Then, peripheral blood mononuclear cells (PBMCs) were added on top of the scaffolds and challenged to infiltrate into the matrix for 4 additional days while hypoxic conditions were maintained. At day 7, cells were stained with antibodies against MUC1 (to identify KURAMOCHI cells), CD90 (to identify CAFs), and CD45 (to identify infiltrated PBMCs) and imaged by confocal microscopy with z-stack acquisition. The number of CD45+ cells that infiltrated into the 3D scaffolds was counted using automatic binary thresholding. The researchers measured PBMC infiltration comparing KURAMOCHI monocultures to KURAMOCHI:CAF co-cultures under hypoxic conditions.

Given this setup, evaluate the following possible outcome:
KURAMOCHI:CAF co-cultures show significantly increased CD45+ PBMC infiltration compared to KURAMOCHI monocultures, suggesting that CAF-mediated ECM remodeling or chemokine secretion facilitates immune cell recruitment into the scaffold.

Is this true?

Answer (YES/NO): NO